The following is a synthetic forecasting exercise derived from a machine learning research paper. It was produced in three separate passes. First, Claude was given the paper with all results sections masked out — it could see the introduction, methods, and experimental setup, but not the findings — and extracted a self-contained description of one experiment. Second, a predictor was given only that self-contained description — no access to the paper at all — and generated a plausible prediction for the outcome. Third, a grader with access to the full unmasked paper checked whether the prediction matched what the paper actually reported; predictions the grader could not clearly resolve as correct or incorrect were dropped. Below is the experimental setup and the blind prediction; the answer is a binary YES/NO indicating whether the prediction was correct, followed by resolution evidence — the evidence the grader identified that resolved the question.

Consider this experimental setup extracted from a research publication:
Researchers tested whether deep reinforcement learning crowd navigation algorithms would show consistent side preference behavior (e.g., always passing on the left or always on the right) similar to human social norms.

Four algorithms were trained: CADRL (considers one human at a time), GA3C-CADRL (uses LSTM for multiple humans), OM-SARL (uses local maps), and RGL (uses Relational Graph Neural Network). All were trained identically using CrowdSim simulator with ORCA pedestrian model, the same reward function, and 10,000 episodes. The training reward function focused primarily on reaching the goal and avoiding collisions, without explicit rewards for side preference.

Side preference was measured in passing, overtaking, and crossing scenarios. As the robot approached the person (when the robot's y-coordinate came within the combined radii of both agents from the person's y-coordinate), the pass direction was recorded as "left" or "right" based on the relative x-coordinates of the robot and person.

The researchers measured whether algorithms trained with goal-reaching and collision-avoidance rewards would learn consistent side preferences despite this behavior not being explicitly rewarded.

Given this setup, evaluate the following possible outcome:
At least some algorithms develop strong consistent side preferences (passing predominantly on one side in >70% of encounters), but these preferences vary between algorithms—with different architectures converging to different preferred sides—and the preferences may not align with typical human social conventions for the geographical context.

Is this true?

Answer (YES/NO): NO